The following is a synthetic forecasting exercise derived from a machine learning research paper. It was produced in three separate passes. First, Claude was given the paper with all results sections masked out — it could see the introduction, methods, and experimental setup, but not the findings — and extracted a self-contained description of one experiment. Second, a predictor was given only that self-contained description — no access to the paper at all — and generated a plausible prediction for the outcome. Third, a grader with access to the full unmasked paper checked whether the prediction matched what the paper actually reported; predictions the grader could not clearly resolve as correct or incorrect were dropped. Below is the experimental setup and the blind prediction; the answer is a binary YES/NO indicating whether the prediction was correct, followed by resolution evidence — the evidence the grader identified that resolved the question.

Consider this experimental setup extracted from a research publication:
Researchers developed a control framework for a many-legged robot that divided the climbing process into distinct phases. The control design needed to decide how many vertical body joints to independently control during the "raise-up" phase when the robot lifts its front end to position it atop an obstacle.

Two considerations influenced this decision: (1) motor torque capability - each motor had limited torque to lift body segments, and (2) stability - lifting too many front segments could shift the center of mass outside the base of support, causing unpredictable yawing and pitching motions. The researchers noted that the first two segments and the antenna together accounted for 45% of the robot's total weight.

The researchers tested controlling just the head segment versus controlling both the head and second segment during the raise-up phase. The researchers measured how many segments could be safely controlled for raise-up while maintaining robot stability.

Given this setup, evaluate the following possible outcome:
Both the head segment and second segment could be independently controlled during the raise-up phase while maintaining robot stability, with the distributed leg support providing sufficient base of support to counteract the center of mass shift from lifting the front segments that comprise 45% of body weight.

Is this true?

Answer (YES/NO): NO